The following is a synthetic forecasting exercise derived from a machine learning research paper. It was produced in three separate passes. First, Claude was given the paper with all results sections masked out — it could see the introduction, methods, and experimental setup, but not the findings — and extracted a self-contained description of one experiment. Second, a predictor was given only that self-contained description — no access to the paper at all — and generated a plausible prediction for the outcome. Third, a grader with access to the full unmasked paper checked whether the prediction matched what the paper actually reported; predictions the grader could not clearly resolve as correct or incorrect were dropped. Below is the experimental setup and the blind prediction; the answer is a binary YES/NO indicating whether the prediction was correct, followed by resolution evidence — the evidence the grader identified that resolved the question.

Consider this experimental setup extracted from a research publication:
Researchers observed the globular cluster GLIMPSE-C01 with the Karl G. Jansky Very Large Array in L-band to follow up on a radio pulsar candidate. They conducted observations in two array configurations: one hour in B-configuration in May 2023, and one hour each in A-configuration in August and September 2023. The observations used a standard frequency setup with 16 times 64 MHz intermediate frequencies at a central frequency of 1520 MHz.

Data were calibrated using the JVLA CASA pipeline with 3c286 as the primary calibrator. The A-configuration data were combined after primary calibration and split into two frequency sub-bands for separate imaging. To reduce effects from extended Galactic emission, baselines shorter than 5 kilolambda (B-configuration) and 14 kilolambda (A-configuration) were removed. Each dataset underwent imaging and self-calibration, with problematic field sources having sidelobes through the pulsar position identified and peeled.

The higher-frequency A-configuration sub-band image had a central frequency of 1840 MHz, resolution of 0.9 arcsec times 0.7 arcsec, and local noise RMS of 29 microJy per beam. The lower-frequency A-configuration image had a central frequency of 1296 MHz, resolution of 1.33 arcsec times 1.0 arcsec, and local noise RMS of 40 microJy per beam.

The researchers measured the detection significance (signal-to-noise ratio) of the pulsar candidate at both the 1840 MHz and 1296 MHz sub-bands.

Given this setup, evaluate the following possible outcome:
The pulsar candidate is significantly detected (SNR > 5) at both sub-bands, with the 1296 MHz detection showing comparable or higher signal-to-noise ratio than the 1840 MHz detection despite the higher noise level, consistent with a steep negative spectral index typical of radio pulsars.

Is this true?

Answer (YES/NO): NO